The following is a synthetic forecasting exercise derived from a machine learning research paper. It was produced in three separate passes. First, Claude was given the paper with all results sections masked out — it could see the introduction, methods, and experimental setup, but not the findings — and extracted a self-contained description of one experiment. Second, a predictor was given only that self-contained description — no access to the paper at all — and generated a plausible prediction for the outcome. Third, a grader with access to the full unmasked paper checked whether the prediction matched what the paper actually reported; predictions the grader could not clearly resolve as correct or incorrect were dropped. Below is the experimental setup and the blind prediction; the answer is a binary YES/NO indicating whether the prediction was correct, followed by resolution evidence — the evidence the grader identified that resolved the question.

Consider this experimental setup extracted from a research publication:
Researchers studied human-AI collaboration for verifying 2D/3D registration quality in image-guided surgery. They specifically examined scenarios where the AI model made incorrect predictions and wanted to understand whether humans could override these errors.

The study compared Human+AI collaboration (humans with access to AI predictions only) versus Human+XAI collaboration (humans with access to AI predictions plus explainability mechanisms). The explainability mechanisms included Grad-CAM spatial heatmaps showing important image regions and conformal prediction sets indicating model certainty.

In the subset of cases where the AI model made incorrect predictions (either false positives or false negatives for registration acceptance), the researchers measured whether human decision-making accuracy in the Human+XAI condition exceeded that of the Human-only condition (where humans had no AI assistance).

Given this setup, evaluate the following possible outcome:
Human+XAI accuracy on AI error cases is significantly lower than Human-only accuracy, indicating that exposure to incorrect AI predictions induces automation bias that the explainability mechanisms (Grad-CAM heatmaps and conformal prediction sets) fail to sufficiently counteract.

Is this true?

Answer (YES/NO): NO